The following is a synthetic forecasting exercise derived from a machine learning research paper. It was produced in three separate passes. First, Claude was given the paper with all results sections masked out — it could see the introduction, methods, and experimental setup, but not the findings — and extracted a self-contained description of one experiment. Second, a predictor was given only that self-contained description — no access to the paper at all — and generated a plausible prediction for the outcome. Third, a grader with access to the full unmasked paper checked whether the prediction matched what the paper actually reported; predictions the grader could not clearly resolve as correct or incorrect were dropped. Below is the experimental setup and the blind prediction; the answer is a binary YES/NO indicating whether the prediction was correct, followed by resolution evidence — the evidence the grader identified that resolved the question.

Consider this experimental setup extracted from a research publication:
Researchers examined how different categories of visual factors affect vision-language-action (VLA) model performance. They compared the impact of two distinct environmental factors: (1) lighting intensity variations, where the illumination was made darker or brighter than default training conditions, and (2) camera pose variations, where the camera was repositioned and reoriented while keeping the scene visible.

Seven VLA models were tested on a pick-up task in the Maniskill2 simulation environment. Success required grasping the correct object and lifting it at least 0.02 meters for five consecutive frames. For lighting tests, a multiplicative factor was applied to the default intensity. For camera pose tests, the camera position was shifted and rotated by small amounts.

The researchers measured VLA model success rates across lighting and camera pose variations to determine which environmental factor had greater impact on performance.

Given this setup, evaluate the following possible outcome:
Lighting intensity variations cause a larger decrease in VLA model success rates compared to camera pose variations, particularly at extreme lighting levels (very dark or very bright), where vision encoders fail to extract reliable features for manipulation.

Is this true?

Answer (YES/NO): NO